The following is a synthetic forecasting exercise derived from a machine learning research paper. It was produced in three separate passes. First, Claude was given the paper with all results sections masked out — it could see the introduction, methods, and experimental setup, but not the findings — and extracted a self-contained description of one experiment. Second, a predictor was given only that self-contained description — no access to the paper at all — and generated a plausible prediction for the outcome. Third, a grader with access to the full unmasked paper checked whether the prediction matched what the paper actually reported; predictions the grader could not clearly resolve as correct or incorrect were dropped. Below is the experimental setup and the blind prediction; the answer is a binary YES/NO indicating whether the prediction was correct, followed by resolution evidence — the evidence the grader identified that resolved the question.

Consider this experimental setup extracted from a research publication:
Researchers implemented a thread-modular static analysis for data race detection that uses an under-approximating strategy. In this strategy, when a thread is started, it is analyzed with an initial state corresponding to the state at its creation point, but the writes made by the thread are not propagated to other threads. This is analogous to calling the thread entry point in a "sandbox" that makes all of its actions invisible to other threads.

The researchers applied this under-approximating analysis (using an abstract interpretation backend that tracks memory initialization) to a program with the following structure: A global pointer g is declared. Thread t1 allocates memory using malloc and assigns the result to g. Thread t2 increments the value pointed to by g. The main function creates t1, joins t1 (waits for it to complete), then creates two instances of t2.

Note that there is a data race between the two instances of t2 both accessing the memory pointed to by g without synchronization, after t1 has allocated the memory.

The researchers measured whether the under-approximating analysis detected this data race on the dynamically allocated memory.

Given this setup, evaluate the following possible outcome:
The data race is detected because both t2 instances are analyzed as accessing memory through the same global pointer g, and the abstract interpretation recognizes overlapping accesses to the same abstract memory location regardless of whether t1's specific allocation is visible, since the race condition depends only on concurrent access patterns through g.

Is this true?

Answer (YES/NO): NO